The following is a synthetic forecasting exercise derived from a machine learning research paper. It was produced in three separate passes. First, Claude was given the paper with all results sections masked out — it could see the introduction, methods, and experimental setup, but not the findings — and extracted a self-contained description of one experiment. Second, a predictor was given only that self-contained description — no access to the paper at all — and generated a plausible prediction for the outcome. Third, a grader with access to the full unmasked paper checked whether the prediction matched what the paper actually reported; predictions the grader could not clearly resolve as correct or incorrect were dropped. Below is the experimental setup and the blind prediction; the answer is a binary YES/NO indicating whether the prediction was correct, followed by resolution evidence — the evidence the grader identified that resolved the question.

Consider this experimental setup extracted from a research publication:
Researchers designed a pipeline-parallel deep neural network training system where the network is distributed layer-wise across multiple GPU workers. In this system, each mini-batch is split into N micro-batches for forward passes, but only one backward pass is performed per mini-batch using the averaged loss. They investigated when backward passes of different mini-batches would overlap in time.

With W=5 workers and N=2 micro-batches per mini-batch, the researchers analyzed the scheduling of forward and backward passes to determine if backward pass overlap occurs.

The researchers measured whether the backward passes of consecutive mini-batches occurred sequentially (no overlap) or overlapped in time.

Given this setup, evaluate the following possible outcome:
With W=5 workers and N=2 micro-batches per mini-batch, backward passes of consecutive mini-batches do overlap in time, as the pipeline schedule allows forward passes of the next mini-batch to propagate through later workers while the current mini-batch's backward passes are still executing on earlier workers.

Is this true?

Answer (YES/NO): YES